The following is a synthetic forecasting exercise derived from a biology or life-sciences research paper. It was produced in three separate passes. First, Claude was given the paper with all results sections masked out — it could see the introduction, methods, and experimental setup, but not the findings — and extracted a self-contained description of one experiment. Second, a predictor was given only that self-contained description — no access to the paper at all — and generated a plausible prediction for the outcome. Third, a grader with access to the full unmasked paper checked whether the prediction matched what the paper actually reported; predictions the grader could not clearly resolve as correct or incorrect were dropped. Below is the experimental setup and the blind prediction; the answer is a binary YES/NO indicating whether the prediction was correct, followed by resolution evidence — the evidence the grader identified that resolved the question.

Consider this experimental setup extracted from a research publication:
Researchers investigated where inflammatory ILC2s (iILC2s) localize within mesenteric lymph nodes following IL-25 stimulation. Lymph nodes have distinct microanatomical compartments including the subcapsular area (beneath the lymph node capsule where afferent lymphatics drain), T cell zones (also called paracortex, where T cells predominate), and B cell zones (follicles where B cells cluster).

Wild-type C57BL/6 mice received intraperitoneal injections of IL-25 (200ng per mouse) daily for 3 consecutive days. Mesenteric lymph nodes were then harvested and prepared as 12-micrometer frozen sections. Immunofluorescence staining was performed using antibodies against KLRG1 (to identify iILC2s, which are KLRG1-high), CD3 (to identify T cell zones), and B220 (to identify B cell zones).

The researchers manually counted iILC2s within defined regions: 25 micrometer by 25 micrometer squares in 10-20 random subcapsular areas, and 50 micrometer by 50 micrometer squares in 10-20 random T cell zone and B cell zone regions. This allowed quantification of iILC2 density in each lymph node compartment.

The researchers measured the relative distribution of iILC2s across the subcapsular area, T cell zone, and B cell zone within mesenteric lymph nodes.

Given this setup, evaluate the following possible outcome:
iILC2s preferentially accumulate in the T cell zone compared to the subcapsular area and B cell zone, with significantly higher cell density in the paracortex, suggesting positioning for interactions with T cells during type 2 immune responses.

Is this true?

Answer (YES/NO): NO